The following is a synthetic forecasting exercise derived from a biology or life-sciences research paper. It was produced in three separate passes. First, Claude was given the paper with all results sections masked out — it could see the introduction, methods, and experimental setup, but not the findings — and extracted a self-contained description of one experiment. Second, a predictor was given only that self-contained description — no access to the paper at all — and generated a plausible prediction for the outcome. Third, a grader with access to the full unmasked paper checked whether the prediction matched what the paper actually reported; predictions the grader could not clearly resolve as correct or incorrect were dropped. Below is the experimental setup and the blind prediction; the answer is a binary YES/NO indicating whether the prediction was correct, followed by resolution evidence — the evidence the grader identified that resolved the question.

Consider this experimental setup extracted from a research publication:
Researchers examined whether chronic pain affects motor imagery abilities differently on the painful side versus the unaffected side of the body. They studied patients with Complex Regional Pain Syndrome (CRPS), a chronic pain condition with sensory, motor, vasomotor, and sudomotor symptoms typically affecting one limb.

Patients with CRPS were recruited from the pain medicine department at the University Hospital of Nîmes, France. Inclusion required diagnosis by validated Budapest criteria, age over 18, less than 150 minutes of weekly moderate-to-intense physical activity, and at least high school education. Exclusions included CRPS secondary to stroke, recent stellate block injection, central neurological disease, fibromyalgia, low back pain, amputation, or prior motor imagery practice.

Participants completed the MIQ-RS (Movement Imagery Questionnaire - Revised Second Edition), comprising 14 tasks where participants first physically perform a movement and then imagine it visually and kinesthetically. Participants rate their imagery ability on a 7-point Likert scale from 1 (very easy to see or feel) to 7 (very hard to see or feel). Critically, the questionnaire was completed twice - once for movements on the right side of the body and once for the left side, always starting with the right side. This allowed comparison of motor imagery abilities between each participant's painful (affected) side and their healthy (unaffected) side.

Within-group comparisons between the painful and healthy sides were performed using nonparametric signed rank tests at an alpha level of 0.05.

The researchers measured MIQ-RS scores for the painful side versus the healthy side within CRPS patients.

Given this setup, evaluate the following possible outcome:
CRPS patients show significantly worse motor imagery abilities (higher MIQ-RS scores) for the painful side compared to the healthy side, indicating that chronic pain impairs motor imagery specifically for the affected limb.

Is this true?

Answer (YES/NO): NO